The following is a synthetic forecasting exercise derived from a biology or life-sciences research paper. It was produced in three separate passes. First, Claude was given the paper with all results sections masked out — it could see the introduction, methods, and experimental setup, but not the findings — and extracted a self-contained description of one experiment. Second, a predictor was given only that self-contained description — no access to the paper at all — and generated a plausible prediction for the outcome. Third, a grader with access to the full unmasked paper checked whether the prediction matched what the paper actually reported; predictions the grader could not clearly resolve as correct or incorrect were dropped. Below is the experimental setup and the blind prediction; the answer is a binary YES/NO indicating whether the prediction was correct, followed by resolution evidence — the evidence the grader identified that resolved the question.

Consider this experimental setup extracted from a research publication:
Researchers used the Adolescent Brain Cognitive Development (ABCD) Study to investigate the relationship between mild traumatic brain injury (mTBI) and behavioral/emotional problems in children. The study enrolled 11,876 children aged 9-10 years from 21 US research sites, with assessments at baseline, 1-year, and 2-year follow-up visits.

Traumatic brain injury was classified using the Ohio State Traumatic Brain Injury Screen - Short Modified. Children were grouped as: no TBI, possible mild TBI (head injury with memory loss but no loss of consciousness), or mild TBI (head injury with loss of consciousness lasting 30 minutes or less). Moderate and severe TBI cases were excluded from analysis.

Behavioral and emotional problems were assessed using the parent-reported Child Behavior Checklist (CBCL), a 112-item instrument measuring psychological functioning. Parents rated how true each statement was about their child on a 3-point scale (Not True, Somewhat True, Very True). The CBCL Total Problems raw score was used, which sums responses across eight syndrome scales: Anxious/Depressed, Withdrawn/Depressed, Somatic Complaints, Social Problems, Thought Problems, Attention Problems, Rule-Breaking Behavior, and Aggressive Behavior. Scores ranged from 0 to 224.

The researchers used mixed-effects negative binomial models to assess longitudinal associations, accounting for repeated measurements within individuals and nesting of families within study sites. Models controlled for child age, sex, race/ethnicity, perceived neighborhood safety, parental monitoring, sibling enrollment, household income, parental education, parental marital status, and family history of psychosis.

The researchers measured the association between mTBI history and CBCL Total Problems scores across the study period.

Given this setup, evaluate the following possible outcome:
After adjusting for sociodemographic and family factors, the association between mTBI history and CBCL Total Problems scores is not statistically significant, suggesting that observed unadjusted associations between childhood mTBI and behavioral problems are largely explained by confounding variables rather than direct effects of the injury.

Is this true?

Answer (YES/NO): NO